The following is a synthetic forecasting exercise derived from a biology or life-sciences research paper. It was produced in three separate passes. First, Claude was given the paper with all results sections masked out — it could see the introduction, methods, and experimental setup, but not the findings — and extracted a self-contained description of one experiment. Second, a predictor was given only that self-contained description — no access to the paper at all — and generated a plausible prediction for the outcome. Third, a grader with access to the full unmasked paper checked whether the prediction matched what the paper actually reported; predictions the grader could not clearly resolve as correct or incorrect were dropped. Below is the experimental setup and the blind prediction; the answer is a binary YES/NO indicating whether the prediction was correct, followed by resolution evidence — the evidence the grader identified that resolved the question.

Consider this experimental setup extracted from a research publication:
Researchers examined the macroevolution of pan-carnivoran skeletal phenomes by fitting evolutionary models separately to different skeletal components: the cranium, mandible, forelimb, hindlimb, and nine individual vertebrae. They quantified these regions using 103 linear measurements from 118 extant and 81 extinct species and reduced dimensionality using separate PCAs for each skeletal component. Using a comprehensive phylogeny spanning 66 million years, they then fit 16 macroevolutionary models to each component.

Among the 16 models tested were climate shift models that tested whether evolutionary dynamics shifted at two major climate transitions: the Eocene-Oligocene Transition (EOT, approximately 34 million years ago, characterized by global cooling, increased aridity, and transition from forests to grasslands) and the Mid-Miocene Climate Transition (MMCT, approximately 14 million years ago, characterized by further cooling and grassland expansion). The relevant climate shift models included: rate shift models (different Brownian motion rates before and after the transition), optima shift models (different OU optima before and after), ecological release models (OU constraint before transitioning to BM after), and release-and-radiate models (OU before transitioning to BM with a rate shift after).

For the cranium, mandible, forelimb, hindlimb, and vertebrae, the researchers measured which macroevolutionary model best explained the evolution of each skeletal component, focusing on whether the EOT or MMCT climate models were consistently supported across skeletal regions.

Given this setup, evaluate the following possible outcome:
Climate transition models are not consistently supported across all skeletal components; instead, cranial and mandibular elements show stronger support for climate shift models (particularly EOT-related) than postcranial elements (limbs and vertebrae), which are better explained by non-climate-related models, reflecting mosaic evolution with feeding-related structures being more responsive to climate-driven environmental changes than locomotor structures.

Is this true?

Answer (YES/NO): NO